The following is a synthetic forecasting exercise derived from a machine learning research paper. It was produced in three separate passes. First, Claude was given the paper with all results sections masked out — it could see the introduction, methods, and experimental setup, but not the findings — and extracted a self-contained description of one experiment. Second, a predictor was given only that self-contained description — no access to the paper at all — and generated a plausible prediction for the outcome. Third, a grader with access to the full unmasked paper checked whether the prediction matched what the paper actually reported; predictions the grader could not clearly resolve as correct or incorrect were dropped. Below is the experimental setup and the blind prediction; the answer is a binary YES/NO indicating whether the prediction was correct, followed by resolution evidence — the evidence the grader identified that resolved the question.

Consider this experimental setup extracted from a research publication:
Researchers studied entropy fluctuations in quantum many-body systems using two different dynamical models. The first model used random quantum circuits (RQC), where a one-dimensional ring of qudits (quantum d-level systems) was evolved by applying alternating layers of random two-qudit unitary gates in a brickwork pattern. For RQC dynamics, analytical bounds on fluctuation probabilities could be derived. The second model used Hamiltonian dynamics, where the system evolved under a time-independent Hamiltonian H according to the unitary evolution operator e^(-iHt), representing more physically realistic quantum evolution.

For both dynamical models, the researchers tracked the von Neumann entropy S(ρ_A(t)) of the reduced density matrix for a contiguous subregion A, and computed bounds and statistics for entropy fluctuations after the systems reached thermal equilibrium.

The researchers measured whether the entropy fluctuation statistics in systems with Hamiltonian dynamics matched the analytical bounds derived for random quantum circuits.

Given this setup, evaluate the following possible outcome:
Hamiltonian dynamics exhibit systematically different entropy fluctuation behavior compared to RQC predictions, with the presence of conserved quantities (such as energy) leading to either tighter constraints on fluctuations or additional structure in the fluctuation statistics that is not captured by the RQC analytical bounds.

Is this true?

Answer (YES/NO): NO